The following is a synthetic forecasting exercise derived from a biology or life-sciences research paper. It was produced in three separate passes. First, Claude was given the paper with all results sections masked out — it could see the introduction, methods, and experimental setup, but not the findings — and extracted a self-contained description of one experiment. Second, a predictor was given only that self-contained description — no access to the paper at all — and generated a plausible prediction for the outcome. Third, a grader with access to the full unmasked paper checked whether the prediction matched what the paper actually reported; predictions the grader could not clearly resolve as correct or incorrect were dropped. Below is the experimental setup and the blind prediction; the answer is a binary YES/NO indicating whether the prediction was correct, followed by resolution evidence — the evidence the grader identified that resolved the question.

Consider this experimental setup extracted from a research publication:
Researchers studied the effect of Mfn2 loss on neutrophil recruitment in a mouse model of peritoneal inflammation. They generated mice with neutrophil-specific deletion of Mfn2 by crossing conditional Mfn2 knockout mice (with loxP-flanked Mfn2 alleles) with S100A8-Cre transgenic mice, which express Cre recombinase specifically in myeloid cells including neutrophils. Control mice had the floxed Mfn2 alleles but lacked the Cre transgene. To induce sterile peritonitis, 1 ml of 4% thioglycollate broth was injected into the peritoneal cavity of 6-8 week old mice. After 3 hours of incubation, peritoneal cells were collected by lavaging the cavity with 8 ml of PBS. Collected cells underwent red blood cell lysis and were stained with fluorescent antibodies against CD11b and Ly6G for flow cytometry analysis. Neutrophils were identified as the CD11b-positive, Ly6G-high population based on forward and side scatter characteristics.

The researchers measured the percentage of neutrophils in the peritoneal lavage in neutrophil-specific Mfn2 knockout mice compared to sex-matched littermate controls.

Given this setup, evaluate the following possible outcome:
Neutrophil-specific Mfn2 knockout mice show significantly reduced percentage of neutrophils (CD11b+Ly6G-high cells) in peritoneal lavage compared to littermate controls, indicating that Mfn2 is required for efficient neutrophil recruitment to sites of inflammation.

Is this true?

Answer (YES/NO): YES